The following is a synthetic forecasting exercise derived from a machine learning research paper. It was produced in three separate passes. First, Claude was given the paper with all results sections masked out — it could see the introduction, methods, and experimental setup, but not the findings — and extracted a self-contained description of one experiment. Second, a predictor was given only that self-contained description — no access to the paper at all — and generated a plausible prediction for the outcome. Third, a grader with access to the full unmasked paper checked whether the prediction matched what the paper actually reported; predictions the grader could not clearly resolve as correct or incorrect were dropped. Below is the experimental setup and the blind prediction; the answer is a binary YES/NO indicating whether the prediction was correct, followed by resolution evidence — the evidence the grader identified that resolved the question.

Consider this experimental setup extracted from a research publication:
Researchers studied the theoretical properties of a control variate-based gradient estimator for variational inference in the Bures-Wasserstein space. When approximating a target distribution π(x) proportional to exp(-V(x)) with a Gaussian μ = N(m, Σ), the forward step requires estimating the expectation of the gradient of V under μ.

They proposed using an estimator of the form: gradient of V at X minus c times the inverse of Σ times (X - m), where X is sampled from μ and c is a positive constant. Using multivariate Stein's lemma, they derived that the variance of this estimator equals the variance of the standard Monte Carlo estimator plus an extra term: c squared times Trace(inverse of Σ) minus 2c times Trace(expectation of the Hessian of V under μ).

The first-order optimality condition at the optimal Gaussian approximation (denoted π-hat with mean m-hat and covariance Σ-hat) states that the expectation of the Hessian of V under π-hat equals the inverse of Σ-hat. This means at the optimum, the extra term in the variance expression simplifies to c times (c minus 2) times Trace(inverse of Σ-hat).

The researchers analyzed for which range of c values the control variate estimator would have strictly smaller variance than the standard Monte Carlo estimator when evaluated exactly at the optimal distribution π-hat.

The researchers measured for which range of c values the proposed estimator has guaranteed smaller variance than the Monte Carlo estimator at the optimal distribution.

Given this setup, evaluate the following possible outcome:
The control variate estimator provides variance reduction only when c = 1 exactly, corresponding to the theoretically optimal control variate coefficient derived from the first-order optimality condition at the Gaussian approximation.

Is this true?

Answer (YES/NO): NO